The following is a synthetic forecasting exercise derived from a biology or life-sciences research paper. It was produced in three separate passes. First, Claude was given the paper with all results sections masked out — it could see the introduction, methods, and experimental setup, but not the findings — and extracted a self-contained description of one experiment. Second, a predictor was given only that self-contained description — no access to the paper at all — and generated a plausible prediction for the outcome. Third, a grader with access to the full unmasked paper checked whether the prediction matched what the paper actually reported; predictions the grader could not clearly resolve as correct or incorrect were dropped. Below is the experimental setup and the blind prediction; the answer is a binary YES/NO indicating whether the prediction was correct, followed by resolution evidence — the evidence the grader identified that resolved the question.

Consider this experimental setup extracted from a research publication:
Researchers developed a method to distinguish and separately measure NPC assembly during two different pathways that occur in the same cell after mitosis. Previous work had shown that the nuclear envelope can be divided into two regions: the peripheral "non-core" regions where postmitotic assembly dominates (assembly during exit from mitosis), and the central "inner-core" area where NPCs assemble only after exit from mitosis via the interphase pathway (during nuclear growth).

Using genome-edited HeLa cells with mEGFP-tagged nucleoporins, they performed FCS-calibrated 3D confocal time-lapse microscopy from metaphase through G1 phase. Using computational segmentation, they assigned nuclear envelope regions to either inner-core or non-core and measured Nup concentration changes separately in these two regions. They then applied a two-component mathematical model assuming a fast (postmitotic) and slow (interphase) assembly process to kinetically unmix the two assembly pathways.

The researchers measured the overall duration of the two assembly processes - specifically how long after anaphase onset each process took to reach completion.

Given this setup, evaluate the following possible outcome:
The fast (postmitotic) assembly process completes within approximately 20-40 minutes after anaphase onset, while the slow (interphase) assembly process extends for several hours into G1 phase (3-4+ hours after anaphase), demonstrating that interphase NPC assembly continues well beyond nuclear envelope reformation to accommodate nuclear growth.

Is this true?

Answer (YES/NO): NO